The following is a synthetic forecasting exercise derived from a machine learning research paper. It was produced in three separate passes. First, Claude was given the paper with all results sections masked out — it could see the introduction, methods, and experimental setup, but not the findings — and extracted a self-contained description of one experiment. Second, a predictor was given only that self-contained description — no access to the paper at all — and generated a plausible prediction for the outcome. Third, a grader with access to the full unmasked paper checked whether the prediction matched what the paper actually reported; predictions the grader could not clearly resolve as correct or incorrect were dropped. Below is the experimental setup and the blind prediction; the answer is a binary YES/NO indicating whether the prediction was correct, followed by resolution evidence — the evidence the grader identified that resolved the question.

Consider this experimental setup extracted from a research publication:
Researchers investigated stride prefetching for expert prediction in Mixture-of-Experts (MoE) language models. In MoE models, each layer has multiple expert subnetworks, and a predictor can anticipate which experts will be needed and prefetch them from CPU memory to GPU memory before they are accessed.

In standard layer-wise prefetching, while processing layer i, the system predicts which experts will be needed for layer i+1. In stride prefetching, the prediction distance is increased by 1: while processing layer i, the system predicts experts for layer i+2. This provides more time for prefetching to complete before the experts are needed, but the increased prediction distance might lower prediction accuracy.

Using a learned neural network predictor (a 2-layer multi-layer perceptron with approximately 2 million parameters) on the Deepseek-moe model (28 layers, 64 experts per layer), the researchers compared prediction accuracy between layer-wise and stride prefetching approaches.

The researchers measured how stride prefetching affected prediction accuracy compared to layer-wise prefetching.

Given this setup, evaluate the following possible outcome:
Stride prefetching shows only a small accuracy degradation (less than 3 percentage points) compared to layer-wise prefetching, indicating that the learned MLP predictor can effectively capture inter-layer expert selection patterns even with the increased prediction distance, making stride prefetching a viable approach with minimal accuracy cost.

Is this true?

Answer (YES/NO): NO